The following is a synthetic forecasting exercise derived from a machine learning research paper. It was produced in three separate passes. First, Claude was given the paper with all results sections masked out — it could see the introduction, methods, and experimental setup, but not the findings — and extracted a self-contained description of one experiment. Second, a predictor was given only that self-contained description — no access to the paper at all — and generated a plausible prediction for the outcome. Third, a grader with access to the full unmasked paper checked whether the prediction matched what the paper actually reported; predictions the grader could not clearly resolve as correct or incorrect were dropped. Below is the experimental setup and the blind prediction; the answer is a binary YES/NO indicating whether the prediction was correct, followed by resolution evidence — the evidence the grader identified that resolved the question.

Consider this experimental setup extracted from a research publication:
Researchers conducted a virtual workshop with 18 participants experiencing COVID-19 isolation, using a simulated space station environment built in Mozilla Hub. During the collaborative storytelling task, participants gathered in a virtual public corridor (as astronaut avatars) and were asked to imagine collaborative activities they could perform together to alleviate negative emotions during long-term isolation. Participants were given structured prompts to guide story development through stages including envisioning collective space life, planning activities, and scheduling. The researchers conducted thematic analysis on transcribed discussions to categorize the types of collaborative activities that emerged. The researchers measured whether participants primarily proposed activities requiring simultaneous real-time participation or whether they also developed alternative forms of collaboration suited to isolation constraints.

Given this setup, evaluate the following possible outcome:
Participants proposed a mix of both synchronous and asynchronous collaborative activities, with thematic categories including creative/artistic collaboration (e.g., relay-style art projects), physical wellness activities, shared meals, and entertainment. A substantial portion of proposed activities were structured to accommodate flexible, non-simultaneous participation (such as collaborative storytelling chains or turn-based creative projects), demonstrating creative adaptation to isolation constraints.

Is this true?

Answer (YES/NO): YES